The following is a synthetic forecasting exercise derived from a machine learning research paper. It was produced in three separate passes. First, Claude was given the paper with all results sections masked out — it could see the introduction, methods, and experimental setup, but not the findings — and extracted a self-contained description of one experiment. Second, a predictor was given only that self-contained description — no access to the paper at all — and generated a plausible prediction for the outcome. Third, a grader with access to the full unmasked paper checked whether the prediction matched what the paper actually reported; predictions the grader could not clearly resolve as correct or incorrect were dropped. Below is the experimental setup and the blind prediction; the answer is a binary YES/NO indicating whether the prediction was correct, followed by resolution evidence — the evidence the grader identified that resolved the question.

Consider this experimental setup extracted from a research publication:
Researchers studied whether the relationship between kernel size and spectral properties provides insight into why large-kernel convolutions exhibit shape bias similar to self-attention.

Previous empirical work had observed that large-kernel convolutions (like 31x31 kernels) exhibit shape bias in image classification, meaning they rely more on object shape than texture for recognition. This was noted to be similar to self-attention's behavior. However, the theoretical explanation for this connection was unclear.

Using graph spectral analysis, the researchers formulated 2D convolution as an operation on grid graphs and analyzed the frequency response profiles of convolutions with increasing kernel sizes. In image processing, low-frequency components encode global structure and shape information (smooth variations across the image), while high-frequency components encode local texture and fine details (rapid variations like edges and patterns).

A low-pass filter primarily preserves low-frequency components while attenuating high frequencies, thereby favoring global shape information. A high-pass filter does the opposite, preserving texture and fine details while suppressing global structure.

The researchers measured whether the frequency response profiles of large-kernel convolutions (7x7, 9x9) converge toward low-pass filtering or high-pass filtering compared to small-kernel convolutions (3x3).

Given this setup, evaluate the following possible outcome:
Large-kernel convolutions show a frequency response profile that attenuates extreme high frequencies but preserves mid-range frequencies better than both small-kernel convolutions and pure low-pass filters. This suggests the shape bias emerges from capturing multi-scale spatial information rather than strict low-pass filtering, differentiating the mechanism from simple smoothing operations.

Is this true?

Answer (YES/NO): NO